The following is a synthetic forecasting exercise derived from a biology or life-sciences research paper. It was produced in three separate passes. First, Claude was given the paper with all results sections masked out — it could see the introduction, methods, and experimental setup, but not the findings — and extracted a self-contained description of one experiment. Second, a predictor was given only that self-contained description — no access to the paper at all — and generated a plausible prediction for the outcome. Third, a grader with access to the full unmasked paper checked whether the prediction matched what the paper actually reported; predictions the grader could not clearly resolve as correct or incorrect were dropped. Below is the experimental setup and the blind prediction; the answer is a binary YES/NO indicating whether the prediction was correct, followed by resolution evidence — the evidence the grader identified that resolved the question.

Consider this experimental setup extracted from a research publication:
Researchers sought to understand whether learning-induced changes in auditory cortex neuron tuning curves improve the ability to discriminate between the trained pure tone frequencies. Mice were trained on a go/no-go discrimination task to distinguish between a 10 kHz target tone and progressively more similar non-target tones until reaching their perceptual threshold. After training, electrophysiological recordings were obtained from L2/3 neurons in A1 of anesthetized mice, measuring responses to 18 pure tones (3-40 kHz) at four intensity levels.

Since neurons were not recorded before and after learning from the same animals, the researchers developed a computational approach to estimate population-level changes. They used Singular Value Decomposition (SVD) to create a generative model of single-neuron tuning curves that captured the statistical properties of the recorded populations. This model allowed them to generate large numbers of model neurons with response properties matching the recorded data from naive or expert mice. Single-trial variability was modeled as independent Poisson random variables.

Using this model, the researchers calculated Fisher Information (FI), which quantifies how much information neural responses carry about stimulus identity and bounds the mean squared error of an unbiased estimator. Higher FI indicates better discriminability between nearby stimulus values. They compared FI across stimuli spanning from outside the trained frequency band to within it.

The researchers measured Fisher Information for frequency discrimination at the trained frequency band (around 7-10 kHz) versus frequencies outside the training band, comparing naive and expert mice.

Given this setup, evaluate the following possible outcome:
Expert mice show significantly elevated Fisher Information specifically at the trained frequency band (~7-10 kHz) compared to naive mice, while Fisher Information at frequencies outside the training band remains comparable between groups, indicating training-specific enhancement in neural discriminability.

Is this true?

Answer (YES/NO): NO